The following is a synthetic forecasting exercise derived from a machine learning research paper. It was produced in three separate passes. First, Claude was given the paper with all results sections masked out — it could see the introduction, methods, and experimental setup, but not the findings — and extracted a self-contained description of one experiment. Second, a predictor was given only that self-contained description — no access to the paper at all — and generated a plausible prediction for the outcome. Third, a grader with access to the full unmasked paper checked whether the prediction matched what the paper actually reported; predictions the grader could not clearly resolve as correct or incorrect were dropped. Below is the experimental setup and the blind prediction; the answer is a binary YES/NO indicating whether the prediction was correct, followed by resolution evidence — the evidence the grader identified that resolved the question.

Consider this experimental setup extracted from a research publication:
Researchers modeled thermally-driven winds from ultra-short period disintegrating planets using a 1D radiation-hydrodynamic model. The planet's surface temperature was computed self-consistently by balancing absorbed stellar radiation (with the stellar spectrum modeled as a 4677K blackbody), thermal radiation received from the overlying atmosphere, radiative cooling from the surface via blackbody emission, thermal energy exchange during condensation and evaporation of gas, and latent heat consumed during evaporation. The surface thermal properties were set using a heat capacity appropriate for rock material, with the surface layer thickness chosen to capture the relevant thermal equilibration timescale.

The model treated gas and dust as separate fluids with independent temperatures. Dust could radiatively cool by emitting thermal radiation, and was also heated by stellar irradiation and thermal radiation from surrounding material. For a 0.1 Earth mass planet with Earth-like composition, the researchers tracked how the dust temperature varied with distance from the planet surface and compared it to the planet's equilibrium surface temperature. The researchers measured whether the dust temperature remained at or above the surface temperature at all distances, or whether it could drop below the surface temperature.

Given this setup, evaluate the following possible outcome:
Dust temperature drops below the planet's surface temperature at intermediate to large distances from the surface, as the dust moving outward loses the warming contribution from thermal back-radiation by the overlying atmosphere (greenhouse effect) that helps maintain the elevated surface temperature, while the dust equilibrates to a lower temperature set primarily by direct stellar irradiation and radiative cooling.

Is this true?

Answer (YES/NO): NO